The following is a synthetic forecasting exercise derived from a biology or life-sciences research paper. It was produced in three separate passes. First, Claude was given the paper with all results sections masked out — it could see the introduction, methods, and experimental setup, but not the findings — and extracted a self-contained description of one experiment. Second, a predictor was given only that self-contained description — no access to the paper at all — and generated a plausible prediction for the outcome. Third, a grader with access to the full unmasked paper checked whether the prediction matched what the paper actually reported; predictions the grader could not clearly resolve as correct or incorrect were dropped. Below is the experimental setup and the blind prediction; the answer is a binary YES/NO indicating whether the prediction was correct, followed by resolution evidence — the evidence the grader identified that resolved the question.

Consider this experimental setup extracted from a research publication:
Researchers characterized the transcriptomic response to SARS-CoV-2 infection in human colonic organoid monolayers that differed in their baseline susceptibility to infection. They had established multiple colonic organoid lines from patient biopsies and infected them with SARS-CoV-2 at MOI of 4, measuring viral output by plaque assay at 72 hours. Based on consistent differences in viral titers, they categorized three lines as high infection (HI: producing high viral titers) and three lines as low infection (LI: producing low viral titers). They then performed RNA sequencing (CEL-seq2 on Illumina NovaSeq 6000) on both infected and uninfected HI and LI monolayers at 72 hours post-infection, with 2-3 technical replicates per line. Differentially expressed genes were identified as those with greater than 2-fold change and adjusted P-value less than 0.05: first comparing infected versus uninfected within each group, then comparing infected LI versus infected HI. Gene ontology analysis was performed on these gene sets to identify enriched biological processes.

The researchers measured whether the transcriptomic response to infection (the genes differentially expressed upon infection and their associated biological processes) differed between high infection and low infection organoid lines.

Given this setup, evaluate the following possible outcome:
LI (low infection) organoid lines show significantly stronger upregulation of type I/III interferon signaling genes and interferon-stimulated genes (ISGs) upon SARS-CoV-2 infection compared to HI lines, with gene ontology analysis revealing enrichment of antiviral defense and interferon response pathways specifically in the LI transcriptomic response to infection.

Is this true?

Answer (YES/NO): NO